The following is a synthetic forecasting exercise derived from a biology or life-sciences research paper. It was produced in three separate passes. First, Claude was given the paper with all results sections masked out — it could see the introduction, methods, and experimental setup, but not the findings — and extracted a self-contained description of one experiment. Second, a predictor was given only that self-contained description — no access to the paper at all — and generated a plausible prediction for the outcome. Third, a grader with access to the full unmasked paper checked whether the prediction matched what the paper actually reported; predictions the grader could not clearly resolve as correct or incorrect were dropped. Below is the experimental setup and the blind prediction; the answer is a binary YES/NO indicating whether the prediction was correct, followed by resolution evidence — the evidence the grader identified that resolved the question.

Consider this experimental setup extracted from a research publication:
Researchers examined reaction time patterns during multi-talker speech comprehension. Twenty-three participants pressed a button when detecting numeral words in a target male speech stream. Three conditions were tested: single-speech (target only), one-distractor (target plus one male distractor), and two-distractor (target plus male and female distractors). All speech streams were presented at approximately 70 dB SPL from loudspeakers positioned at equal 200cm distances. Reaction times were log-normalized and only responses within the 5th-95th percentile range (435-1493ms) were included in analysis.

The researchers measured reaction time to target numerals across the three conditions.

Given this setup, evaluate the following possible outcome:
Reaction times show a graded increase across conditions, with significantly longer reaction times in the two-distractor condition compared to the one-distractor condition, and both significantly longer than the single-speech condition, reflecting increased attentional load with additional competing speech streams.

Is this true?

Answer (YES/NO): NO